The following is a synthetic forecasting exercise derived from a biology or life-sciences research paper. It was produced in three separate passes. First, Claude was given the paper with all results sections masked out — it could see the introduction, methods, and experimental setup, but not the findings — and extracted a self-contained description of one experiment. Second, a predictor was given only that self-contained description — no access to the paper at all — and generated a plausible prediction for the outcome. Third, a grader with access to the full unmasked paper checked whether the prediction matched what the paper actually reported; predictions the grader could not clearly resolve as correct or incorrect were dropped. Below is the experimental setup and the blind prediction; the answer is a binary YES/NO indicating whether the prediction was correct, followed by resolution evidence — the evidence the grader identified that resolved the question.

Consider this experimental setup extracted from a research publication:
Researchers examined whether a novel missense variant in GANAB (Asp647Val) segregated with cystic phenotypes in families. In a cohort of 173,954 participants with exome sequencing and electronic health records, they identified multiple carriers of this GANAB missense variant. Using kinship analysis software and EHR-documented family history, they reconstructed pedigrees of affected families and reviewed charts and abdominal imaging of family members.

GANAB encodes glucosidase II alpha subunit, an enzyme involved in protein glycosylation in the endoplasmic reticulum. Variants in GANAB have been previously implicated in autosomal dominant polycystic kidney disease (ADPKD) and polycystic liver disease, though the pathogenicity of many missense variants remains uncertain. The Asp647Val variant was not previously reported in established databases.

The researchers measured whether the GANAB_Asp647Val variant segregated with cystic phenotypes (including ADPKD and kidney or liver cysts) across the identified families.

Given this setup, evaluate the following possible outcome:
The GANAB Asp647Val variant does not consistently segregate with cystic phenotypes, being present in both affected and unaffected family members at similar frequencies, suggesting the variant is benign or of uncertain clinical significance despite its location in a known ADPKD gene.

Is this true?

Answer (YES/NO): NO